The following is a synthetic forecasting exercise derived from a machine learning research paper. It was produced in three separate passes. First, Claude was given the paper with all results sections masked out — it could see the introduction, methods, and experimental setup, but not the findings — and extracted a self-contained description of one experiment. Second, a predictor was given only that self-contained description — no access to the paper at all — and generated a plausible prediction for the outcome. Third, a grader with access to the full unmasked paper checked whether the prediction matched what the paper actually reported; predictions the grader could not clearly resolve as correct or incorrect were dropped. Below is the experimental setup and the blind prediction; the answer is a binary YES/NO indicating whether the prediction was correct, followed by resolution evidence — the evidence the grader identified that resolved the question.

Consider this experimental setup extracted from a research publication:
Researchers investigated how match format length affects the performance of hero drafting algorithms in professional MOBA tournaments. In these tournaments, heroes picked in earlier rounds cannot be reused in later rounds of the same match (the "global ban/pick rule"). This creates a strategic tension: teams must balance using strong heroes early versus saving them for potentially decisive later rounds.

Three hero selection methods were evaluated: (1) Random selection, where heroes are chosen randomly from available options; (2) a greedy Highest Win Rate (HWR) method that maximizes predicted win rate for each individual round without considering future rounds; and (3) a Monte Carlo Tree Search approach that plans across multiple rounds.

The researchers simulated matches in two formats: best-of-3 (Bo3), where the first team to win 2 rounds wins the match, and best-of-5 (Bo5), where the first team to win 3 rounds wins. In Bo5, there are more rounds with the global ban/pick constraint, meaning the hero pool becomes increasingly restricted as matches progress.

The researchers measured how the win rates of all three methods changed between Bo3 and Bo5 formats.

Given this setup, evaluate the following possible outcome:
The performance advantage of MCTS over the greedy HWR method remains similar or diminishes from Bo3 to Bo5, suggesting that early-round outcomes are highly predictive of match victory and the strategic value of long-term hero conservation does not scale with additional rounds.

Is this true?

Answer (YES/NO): NO